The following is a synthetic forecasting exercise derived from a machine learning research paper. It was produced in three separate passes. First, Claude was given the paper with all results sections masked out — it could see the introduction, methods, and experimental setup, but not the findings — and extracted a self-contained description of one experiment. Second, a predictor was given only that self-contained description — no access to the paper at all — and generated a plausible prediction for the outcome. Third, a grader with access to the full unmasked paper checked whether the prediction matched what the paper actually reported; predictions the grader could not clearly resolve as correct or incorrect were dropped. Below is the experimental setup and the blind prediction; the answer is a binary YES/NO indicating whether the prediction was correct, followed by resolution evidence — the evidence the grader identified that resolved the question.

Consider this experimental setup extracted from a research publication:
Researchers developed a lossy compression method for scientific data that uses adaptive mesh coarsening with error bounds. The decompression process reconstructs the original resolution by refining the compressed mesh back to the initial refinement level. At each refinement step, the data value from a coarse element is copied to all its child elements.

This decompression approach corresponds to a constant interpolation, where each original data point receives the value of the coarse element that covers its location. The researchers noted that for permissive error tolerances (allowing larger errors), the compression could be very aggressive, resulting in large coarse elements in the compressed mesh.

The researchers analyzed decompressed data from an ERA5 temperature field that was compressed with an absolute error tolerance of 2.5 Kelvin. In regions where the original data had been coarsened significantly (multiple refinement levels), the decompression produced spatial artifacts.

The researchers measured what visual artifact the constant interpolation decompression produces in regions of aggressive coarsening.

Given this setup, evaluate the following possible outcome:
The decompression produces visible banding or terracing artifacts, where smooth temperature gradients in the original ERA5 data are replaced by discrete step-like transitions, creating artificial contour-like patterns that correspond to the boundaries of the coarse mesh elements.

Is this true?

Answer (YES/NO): NO